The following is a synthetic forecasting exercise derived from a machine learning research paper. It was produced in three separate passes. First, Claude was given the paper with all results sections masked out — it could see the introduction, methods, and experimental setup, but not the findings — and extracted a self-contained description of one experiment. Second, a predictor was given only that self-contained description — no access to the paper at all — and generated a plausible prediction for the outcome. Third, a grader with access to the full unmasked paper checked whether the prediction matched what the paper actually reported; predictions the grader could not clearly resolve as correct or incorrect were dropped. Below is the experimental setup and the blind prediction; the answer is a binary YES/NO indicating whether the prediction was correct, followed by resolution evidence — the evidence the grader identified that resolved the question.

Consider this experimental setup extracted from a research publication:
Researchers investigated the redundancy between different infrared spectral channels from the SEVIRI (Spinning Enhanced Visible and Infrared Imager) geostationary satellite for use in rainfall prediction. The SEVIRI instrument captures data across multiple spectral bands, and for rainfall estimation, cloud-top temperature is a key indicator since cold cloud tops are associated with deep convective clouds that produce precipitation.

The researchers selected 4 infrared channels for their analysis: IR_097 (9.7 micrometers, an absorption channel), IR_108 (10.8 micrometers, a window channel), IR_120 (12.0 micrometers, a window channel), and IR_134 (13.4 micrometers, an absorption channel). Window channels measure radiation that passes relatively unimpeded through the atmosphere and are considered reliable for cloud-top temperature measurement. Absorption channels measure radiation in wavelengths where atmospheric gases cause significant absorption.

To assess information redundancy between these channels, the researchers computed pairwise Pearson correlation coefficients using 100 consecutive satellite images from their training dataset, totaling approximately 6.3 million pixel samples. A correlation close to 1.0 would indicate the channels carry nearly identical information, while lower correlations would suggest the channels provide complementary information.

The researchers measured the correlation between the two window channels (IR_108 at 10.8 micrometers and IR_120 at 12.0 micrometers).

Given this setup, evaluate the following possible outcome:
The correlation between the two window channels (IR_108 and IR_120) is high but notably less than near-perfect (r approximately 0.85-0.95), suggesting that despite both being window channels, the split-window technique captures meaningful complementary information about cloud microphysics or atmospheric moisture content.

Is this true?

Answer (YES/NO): NO